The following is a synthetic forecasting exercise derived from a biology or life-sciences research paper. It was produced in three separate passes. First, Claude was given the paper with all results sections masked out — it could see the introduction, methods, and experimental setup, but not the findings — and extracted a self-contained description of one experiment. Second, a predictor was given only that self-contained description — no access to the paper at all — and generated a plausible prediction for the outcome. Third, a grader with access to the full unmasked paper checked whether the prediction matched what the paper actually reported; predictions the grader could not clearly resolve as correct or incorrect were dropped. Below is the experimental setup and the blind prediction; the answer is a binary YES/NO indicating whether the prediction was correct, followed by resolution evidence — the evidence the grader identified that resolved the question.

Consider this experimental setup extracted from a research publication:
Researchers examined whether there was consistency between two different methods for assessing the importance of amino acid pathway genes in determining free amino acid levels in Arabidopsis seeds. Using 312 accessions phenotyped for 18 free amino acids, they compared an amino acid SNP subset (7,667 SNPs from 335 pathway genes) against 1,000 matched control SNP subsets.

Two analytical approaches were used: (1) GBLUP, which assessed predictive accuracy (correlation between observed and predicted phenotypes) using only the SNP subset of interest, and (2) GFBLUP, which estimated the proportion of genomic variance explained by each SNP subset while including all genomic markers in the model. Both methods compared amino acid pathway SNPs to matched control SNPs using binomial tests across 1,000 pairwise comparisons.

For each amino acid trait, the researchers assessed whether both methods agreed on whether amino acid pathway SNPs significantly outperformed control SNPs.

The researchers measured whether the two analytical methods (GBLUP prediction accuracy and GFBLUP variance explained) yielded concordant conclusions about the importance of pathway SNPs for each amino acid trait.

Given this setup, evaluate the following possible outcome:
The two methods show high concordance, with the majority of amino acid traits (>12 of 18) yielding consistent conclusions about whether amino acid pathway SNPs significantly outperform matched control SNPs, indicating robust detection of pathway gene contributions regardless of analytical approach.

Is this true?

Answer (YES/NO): YES